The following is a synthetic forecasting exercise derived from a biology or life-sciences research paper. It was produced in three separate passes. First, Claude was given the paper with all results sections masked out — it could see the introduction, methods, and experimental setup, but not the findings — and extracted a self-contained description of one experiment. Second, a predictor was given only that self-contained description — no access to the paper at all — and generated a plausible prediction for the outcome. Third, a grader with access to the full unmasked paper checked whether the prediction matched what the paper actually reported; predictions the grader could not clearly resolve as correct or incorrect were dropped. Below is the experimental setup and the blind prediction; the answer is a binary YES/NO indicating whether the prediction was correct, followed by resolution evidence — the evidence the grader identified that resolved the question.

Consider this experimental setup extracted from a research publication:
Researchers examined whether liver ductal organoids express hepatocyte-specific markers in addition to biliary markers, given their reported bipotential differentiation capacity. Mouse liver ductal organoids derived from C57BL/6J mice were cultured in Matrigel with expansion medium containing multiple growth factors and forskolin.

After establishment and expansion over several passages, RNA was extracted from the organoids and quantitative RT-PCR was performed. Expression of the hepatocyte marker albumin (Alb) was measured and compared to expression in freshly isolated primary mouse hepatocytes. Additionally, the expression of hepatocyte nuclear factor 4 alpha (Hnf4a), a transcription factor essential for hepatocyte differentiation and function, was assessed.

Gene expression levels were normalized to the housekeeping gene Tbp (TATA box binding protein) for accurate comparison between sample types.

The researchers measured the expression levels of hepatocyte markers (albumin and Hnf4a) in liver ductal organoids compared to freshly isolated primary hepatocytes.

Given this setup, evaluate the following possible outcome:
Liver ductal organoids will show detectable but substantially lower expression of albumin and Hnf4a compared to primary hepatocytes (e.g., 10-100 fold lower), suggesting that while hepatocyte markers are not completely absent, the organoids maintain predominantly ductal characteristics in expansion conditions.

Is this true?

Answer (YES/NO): NO